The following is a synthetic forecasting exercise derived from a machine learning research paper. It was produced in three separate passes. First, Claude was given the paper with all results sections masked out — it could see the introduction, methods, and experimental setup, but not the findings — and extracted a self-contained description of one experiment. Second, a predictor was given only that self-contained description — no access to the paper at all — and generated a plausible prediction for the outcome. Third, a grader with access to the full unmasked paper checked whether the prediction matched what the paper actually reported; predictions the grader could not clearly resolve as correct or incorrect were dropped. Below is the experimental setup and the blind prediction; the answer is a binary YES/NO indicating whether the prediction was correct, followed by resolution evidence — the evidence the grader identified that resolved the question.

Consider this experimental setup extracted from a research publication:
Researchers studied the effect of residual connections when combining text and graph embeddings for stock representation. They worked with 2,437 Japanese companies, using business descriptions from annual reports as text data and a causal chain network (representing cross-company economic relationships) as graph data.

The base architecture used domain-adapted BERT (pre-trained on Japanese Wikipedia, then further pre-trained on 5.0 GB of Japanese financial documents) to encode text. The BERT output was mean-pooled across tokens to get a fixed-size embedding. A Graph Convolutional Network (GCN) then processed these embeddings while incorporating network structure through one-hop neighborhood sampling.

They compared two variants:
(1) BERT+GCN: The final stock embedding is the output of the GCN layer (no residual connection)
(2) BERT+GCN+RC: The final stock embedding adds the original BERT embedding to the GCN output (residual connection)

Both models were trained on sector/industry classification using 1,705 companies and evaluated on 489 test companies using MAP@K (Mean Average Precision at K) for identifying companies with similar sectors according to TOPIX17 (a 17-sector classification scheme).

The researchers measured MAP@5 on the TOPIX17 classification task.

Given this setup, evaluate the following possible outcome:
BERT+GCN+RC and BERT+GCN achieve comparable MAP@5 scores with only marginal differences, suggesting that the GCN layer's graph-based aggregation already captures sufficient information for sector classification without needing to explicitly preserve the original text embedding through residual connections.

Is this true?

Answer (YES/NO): NO